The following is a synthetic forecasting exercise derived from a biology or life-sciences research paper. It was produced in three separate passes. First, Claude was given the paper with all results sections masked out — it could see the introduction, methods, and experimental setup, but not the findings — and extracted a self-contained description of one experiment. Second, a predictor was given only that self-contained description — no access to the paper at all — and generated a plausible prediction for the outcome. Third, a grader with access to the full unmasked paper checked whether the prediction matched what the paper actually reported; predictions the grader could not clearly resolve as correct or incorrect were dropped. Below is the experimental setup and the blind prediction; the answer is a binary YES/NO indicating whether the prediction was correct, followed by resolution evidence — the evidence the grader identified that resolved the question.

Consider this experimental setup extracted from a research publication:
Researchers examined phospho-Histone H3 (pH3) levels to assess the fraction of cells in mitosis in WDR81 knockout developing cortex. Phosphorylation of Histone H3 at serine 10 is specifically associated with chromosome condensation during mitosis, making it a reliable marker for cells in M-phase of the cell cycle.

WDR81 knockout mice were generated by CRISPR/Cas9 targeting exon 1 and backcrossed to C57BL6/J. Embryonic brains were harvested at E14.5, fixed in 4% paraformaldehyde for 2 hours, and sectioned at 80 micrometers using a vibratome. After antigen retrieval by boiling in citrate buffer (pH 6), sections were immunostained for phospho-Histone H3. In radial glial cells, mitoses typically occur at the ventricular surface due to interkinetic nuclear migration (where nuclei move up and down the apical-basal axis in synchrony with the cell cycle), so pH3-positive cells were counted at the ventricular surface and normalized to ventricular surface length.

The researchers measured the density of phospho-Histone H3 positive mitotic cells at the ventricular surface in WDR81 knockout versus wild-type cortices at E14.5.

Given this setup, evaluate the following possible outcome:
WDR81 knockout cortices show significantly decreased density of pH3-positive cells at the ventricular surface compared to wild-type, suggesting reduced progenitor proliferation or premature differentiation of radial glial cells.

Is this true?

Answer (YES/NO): YES